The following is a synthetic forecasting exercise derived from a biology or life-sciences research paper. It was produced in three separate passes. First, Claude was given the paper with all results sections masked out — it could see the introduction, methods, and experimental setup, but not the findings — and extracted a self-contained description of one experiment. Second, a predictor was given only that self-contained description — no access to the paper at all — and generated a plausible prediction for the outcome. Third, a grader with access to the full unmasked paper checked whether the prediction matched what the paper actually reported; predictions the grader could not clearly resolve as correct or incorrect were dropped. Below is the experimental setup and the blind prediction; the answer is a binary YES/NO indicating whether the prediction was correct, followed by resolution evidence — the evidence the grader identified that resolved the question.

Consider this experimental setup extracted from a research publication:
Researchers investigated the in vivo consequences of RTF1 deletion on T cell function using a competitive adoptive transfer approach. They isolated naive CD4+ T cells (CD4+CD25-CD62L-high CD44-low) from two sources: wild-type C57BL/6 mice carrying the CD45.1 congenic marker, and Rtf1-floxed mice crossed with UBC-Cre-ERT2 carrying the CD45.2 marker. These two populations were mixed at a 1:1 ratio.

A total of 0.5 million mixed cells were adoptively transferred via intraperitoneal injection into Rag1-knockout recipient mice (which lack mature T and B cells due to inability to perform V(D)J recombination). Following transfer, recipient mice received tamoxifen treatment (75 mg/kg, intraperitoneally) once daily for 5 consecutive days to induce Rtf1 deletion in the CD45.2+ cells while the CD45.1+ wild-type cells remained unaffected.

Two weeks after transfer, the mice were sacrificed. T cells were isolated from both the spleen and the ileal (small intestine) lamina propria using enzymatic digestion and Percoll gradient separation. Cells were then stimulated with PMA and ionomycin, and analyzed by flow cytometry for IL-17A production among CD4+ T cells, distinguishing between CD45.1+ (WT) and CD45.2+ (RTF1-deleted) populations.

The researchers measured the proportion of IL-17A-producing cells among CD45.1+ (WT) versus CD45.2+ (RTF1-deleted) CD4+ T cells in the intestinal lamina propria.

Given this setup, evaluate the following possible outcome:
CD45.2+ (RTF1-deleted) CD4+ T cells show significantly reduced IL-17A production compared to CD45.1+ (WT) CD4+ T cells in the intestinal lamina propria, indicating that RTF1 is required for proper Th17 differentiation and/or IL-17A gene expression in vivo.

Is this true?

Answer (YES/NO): YES